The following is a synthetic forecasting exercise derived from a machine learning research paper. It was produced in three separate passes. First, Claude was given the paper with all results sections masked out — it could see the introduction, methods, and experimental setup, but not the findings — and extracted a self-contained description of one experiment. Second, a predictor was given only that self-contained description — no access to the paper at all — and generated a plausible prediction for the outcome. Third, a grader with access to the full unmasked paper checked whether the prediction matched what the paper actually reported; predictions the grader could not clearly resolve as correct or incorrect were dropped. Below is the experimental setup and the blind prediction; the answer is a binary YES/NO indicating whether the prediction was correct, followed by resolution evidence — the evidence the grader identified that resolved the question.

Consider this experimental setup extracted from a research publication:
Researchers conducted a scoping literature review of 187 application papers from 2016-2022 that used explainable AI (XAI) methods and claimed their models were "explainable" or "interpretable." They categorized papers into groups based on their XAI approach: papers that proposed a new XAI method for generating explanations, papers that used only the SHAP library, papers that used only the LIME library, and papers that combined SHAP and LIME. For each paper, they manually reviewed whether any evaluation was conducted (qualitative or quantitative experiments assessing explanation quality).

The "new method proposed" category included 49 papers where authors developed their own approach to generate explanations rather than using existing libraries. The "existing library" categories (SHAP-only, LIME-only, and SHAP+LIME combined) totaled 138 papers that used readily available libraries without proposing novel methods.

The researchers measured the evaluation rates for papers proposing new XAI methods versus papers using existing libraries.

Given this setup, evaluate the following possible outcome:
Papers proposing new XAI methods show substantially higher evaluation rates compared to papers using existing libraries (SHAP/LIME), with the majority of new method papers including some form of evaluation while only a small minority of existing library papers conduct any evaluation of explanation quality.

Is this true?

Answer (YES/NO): NO